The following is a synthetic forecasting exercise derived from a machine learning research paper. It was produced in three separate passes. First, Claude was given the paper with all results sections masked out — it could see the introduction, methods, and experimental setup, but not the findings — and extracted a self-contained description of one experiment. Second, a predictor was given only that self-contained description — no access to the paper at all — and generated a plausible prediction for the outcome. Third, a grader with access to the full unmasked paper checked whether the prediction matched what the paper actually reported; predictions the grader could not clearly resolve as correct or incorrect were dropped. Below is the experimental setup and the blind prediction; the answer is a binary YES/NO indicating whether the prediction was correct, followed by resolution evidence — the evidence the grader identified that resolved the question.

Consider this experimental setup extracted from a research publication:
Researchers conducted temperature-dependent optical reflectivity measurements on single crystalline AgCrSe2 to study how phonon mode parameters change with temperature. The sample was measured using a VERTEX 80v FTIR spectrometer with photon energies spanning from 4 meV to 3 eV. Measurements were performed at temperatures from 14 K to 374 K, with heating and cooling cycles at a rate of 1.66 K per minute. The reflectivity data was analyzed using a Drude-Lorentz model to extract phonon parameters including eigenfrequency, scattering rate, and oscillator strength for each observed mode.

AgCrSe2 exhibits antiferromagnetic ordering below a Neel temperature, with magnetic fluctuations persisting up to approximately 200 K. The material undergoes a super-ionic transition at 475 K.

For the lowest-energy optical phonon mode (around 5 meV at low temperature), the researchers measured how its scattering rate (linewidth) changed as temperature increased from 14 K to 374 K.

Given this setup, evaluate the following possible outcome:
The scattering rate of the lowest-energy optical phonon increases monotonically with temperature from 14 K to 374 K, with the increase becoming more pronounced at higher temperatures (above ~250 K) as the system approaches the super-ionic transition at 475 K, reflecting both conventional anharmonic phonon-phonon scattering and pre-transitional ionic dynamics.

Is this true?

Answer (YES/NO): NO